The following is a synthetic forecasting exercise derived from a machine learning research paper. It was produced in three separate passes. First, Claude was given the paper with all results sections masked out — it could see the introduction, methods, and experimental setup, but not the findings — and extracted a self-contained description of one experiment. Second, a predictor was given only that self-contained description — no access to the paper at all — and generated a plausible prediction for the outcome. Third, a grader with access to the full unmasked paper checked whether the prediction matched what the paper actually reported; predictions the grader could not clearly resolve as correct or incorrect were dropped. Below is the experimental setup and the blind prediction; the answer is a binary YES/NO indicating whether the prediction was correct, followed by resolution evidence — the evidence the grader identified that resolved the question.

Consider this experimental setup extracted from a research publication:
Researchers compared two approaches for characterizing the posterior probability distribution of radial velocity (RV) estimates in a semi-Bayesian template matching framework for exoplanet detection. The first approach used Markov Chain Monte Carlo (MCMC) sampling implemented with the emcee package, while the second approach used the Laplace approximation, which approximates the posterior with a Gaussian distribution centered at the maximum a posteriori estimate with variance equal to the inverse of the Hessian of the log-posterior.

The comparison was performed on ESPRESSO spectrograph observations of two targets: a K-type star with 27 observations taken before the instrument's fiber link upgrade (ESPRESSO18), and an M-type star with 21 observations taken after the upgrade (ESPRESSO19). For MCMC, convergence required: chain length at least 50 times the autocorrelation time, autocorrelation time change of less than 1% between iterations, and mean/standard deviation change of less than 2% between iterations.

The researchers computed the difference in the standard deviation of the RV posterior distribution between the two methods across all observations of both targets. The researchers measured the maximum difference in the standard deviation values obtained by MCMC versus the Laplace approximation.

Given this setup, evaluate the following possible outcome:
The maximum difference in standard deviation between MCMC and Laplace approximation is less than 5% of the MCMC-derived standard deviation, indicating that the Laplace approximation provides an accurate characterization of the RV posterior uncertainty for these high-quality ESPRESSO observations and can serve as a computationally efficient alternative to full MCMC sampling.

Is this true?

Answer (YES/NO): NO